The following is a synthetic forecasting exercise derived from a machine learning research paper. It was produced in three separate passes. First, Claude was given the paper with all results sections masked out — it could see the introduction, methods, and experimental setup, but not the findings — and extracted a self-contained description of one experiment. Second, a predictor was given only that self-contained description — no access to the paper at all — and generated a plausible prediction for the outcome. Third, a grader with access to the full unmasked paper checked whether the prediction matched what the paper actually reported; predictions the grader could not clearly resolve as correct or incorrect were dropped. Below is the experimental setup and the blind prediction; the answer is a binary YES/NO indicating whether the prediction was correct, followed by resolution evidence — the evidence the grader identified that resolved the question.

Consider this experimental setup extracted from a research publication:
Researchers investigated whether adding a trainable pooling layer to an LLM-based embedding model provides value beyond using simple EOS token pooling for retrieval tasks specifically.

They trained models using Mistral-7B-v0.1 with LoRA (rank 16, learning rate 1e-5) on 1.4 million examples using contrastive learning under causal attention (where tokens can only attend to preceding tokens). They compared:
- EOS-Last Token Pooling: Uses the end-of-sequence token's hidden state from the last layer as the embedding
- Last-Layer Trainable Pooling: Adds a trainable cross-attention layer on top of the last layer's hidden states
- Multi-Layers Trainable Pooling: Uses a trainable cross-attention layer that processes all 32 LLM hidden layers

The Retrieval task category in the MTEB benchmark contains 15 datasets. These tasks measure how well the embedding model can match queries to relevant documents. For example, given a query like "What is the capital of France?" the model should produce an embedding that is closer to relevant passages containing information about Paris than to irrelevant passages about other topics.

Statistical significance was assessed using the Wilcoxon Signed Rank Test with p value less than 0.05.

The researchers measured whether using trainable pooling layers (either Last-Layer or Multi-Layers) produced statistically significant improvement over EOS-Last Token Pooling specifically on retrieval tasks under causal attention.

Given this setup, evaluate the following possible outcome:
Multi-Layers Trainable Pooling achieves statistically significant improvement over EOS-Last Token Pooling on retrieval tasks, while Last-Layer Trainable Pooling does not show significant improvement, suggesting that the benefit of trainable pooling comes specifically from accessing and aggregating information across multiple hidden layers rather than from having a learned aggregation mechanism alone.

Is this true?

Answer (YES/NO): NO